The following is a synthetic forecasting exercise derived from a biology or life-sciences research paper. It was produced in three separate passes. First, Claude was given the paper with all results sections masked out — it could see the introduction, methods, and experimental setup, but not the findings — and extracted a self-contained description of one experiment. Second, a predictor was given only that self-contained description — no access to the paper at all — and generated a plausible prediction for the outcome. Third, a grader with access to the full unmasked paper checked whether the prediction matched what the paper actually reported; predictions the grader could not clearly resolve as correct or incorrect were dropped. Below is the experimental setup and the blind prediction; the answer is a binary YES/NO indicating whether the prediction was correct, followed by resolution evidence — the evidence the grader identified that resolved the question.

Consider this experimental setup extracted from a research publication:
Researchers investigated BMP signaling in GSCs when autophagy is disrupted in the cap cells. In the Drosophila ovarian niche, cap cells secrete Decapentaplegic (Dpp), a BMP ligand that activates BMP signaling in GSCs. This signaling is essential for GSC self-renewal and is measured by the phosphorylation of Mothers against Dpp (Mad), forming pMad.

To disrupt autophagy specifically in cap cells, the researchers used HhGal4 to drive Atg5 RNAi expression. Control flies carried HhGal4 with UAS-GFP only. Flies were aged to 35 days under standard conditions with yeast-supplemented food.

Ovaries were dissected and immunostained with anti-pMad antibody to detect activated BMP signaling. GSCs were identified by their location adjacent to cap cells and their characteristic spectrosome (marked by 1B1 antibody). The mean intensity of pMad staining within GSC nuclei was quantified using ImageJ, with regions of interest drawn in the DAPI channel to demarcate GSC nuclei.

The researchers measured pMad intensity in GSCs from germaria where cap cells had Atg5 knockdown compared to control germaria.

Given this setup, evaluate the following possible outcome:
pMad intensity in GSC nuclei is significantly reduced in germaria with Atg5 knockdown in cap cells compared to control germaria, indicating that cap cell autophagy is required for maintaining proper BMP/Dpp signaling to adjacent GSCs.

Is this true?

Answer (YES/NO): YES